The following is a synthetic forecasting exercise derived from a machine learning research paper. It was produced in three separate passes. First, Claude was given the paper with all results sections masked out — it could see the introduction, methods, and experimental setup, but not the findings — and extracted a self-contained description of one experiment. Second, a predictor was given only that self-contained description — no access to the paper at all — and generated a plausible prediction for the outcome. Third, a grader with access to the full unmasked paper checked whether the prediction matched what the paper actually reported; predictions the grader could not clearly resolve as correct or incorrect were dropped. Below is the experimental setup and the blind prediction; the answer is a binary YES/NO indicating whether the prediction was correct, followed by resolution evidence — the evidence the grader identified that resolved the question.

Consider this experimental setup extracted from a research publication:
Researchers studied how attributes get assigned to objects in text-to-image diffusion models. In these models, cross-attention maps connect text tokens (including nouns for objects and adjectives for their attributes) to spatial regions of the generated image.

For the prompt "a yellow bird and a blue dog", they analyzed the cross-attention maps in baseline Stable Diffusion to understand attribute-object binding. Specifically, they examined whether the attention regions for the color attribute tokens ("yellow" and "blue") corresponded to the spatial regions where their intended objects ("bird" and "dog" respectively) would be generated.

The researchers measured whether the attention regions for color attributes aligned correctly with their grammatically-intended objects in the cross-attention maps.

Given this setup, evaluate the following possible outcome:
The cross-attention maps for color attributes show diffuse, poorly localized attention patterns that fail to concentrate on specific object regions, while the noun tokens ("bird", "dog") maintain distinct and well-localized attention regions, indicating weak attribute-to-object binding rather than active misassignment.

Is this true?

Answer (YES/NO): NO